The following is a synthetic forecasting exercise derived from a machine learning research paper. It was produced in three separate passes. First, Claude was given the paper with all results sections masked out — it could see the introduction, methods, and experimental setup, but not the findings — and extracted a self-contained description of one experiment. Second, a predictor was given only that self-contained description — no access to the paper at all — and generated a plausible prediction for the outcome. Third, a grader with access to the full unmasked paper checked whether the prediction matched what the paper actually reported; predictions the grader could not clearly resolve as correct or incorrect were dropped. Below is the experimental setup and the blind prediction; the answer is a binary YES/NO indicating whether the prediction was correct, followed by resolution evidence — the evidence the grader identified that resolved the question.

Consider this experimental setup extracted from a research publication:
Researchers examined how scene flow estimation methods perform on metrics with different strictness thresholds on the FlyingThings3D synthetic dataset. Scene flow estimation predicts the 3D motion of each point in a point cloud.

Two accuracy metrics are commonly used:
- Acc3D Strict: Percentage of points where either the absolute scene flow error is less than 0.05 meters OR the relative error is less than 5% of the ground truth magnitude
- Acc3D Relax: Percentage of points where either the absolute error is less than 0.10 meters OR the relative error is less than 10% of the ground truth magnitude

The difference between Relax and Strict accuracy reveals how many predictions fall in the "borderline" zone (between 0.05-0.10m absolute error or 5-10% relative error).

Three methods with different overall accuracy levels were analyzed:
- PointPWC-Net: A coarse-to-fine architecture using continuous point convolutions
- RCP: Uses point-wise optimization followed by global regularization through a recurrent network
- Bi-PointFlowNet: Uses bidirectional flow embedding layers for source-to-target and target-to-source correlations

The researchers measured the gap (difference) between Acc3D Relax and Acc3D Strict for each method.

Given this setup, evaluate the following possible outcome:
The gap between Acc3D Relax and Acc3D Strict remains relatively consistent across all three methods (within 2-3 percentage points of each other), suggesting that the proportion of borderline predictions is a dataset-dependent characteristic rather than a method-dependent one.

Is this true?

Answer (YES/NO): NO